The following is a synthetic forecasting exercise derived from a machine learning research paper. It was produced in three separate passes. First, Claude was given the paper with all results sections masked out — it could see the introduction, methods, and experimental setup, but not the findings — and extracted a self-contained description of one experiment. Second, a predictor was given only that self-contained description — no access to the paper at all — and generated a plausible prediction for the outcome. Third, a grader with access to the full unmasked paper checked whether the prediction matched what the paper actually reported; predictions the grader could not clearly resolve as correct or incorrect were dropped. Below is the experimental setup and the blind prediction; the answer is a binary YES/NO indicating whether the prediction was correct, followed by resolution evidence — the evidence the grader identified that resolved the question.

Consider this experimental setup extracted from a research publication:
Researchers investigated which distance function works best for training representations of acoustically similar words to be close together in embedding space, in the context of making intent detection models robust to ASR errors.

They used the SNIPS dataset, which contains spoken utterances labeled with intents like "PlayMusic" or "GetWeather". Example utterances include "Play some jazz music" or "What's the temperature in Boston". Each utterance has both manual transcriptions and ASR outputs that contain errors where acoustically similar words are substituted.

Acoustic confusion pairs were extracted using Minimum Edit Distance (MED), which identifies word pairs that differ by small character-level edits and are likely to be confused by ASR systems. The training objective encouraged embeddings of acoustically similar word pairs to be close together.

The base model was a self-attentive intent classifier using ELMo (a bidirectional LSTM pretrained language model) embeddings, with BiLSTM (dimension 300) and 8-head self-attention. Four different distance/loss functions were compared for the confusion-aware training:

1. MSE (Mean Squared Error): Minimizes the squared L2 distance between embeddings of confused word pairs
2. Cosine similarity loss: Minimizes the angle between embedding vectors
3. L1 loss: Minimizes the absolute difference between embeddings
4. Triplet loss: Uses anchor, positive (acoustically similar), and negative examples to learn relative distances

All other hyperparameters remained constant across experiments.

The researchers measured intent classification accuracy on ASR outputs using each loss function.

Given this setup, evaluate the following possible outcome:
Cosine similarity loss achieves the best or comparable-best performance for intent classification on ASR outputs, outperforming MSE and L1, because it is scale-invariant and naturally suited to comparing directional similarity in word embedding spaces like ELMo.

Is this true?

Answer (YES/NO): NO